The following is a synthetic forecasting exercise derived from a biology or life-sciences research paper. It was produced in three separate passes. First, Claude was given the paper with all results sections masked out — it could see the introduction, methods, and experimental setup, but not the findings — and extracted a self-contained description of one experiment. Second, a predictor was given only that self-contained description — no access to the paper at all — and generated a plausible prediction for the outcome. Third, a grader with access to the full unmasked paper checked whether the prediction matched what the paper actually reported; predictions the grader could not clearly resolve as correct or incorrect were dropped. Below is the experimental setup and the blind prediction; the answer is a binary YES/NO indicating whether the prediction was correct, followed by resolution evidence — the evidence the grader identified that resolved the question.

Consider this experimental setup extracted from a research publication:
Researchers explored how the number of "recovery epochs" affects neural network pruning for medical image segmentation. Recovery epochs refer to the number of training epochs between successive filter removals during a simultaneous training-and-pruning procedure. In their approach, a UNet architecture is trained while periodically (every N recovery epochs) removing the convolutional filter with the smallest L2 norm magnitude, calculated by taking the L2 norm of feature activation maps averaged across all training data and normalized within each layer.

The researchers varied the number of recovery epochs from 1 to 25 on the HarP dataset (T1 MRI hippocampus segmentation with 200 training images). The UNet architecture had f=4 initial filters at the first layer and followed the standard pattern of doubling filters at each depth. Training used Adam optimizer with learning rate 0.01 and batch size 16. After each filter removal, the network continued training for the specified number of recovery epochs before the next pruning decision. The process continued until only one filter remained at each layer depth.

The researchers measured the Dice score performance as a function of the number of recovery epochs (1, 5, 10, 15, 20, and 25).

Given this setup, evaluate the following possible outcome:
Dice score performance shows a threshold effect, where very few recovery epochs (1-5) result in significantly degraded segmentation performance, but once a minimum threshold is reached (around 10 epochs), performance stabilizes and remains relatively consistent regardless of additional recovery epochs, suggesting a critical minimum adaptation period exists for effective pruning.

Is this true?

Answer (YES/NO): NO